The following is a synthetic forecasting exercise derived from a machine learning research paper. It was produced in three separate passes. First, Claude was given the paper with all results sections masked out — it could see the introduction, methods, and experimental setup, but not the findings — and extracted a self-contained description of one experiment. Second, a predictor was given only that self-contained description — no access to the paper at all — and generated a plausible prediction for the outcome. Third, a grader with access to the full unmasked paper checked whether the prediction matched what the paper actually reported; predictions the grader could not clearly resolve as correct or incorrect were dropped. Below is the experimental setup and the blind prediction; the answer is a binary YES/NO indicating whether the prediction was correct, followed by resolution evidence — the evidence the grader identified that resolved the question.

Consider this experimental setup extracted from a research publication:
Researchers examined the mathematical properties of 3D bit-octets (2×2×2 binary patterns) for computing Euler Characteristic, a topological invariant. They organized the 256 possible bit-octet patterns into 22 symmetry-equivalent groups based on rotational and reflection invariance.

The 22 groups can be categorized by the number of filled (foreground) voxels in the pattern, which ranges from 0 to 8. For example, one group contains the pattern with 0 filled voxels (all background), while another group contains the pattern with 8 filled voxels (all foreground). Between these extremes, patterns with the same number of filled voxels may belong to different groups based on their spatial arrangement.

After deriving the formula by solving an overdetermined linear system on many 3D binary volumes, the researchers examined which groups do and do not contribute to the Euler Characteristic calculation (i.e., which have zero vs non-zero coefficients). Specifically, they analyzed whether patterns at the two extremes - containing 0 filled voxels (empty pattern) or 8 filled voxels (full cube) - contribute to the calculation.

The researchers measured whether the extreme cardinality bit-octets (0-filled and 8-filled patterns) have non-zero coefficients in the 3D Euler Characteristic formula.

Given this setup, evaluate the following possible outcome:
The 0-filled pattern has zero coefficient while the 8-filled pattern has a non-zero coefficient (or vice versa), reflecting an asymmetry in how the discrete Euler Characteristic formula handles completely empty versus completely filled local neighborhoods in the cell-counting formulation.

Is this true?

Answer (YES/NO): NO